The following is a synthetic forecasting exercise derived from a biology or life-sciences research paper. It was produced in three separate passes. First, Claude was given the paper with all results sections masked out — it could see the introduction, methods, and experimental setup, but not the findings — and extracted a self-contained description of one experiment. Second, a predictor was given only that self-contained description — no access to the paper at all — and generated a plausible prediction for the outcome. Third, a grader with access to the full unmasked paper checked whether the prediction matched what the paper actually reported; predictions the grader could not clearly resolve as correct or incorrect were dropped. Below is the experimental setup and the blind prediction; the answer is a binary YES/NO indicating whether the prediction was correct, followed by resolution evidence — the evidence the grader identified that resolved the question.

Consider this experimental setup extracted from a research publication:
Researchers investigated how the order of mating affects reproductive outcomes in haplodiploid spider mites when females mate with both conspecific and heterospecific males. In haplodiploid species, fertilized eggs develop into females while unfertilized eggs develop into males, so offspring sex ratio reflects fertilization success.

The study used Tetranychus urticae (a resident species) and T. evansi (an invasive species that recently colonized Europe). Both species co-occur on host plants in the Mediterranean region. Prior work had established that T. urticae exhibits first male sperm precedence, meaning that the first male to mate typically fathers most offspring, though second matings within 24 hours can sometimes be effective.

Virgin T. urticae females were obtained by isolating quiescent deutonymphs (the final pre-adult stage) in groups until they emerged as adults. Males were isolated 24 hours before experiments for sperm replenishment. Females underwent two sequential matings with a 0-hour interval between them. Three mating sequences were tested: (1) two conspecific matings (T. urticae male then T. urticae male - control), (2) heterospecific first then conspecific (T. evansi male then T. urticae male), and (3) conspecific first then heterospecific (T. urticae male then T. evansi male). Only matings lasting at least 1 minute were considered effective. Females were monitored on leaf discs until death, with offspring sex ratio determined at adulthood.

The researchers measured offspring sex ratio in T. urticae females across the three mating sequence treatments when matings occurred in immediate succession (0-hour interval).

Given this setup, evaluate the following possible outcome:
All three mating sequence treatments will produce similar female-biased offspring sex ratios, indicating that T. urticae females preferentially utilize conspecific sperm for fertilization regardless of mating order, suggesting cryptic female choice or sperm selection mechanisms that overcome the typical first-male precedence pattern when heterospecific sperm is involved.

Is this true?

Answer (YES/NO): YES